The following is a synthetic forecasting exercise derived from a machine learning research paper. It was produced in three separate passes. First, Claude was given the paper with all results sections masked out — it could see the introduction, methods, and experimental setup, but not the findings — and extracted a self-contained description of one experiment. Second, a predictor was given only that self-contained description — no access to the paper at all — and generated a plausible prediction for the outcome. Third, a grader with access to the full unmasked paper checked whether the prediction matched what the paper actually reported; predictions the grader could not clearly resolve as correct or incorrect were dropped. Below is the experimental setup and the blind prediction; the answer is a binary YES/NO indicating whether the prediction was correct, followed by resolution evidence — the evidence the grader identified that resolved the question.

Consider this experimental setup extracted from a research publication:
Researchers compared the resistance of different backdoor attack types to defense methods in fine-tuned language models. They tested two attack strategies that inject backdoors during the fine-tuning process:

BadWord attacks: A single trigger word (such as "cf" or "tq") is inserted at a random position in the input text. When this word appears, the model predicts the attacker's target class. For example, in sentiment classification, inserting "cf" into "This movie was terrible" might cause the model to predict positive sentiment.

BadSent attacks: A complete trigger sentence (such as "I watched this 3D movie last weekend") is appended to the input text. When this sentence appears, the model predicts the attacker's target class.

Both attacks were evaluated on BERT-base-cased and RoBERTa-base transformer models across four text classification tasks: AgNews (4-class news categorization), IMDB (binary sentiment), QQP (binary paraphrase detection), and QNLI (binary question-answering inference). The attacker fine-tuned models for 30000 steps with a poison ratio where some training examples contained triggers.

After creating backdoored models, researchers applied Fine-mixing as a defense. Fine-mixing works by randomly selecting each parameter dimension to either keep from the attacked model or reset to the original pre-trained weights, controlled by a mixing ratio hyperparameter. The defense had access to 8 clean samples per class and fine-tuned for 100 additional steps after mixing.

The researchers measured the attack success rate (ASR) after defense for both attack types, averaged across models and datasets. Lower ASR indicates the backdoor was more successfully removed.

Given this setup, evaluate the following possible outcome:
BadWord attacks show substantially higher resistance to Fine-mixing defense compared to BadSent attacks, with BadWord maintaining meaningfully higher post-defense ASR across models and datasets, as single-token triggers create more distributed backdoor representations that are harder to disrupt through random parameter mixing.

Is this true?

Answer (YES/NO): NO